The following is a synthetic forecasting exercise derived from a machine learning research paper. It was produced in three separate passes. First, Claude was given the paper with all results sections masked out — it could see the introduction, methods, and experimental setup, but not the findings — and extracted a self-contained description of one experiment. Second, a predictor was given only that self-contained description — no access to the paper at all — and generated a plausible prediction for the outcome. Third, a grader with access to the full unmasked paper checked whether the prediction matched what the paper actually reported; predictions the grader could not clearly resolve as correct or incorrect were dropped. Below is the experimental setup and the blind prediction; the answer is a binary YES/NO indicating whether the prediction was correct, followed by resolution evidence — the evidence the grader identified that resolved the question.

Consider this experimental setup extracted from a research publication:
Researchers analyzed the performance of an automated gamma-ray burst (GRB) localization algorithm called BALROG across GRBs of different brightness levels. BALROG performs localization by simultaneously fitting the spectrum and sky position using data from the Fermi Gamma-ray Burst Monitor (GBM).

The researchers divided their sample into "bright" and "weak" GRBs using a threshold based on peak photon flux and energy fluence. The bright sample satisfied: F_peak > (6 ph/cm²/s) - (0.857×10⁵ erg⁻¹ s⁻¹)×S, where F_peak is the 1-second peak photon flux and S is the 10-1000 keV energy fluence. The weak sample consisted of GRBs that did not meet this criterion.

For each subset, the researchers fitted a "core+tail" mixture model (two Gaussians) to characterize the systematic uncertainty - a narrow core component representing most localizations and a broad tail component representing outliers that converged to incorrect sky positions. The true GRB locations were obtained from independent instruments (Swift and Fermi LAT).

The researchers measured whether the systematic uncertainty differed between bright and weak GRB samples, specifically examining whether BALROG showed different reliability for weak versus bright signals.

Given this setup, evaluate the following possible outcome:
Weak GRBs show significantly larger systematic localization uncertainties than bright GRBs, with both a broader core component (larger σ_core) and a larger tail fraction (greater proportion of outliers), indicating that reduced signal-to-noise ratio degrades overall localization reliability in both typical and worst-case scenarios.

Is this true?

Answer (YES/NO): NO